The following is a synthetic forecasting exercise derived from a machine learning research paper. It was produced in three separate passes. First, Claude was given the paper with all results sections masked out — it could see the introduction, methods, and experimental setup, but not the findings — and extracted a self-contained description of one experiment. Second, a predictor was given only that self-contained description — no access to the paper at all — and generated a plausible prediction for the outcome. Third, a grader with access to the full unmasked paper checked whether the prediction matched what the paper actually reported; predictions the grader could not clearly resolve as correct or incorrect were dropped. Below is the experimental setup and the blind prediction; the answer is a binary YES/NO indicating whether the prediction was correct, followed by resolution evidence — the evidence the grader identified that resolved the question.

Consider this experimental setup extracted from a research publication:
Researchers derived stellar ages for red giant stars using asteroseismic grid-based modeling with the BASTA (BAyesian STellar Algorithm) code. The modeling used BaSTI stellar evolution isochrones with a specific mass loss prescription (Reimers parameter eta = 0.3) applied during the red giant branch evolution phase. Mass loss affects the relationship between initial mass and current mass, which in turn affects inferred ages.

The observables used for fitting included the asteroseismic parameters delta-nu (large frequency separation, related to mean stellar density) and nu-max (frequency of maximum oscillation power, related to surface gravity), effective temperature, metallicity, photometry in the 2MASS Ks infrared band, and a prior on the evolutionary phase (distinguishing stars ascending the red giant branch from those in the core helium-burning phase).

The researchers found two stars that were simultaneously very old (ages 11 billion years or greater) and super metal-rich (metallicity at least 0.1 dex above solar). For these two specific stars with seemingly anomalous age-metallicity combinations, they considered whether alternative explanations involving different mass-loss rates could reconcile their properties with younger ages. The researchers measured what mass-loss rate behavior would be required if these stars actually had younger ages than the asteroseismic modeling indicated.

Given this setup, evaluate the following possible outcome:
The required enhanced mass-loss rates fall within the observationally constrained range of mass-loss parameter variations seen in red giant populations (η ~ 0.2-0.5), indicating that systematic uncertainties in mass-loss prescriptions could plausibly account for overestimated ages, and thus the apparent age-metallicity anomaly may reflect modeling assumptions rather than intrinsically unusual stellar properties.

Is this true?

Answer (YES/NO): NO